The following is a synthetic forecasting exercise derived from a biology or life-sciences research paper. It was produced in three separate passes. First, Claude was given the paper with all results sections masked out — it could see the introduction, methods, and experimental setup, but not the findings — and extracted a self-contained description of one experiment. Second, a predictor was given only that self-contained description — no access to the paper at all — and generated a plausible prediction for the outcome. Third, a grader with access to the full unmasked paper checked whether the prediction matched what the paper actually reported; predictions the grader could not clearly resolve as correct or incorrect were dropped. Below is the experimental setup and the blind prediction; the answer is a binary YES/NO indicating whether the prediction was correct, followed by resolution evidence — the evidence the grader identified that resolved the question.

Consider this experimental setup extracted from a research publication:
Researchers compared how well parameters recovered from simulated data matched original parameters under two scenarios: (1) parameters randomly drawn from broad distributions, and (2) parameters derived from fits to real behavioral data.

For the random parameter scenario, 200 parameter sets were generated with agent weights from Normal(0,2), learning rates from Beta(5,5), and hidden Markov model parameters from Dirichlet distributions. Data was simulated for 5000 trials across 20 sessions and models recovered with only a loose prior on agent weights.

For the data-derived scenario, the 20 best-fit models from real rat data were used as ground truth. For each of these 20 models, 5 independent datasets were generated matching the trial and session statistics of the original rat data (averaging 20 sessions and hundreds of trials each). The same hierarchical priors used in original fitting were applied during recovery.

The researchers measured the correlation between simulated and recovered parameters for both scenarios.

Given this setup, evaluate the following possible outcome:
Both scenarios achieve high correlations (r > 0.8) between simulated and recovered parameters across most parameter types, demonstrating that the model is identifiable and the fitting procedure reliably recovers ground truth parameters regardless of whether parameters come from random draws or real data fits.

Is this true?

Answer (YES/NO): NO